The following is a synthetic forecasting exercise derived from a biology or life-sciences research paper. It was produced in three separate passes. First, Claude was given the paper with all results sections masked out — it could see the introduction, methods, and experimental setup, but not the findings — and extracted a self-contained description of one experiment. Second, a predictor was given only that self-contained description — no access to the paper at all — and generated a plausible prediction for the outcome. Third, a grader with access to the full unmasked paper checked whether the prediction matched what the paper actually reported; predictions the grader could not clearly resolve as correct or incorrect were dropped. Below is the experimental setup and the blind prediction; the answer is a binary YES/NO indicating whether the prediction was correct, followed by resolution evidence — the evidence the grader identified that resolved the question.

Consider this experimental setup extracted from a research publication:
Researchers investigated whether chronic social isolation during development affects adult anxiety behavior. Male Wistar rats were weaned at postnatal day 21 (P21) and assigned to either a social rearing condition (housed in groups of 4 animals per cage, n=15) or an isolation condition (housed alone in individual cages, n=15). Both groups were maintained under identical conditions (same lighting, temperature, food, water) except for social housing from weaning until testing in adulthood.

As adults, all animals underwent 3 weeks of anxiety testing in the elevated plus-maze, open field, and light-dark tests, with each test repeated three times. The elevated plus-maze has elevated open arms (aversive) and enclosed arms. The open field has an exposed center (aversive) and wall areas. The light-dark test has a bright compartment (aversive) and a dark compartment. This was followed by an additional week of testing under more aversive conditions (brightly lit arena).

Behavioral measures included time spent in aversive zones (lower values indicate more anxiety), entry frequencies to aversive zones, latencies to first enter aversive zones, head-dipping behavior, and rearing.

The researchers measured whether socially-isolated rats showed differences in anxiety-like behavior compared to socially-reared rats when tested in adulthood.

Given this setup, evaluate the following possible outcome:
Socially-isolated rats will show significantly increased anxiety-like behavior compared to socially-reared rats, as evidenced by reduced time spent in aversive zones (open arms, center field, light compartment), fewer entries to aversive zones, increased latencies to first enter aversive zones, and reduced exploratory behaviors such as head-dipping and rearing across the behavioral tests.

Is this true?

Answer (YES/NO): NO